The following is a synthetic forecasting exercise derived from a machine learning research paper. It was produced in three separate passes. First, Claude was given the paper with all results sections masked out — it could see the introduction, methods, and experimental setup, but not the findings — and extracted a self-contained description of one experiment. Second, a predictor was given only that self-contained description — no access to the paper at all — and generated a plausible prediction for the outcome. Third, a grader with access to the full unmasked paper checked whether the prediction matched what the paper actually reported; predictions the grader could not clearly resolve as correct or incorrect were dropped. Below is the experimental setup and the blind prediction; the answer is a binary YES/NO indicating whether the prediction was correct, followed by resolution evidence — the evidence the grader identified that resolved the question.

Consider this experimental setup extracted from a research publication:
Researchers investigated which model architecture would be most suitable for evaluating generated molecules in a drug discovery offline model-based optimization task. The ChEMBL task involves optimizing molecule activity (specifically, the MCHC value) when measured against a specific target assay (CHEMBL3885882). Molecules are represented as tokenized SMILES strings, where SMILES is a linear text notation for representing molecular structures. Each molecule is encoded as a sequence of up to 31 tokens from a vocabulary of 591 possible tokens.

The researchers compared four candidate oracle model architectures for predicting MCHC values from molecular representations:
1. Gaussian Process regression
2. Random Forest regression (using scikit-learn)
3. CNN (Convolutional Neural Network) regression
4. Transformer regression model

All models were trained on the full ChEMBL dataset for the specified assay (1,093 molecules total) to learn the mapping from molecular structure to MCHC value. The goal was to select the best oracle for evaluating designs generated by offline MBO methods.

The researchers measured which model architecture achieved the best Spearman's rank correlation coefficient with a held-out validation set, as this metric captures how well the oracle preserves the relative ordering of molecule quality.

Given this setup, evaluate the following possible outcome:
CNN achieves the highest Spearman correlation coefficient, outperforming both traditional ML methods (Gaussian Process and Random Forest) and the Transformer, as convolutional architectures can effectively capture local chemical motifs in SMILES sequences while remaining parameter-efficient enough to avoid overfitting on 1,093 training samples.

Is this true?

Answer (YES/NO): NO